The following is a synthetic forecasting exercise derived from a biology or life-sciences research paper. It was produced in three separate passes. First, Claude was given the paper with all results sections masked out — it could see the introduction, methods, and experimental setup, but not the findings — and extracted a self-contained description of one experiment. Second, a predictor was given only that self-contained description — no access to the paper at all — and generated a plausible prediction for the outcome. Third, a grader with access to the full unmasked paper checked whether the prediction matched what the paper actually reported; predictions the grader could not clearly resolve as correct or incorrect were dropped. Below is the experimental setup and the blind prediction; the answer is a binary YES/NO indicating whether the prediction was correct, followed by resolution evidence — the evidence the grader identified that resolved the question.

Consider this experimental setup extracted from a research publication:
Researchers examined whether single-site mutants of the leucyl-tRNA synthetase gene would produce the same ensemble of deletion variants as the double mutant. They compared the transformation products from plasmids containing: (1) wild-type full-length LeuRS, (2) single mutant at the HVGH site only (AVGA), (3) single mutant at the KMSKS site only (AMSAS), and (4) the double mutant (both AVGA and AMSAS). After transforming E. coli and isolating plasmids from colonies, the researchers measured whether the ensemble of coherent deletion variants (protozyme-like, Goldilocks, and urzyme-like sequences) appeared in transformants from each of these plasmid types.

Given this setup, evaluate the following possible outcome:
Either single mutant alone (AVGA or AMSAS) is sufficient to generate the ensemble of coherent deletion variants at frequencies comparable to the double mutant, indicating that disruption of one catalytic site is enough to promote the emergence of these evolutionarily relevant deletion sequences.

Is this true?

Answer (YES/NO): NO